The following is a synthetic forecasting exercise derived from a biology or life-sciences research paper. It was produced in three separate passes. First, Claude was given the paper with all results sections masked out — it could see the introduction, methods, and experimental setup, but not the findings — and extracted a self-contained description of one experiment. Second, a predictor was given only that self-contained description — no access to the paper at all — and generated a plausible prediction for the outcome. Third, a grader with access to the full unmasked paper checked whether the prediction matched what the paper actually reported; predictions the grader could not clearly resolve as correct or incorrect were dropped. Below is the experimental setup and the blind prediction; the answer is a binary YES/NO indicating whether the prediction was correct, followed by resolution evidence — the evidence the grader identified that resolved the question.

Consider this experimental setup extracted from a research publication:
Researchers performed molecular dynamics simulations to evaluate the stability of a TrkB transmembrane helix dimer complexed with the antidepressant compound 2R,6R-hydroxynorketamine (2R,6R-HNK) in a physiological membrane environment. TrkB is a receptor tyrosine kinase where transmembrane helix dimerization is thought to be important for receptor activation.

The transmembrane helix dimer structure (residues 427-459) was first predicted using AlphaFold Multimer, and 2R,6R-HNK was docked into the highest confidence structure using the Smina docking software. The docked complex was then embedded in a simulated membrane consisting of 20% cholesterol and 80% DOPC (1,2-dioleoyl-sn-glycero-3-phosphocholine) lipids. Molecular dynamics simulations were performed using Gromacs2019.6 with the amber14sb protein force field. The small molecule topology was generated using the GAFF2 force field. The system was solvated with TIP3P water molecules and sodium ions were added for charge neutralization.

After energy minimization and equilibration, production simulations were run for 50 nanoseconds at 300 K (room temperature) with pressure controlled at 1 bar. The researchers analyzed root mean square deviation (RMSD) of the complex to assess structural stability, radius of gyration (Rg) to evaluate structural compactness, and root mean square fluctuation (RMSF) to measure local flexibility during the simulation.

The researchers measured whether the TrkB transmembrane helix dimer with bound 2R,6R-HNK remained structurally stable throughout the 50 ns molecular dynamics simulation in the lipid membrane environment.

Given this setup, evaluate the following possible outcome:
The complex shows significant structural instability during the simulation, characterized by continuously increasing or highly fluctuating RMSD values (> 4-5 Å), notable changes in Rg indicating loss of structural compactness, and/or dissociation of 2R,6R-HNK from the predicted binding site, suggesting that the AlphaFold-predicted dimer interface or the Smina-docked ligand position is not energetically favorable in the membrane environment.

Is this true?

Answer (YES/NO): NO